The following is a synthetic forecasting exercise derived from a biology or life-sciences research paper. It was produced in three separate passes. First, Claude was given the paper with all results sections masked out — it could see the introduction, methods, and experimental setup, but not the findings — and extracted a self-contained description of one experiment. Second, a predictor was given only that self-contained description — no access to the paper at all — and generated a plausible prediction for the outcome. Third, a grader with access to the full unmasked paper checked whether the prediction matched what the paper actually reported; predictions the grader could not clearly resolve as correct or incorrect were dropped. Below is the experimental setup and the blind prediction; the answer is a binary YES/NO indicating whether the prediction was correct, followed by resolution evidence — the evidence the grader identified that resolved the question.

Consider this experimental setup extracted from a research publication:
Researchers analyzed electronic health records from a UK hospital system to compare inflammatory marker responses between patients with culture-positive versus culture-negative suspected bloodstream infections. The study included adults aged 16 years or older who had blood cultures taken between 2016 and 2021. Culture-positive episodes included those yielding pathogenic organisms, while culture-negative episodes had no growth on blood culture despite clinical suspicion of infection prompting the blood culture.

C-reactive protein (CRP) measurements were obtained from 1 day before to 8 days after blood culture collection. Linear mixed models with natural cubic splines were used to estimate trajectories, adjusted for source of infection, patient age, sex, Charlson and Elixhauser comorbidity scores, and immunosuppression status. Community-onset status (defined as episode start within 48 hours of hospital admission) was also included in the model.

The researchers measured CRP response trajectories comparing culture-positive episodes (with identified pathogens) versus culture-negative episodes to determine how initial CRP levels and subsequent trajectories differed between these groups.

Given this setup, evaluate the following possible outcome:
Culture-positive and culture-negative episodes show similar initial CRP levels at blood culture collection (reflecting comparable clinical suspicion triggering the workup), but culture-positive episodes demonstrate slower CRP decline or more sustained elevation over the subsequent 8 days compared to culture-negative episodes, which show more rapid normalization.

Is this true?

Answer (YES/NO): NO